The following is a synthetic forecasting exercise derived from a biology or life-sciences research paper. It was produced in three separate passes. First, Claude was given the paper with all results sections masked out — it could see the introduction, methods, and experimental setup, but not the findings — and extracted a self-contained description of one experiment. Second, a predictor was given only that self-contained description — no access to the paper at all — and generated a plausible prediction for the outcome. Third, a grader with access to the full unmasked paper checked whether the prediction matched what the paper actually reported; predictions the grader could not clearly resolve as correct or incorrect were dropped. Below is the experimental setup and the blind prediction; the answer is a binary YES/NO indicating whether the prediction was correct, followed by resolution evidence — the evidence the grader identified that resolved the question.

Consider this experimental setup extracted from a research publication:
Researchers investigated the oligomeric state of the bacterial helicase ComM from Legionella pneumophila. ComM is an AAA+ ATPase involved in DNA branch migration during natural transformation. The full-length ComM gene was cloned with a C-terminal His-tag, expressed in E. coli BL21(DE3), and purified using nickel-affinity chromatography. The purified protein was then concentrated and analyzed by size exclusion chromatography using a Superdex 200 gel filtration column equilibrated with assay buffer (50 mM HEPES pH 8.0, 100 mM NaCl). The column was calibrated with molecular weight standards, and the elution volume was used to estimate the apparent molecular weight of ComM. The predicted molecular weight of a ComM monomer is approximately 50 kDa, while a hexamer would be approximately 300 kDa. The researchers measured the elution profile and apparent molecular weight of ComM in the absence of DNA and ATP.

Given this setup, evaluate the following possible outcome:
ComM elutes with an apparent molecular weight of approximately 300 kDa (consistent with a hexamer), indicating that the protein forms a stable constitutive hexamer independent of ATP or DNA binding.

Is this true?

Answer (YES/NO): NO